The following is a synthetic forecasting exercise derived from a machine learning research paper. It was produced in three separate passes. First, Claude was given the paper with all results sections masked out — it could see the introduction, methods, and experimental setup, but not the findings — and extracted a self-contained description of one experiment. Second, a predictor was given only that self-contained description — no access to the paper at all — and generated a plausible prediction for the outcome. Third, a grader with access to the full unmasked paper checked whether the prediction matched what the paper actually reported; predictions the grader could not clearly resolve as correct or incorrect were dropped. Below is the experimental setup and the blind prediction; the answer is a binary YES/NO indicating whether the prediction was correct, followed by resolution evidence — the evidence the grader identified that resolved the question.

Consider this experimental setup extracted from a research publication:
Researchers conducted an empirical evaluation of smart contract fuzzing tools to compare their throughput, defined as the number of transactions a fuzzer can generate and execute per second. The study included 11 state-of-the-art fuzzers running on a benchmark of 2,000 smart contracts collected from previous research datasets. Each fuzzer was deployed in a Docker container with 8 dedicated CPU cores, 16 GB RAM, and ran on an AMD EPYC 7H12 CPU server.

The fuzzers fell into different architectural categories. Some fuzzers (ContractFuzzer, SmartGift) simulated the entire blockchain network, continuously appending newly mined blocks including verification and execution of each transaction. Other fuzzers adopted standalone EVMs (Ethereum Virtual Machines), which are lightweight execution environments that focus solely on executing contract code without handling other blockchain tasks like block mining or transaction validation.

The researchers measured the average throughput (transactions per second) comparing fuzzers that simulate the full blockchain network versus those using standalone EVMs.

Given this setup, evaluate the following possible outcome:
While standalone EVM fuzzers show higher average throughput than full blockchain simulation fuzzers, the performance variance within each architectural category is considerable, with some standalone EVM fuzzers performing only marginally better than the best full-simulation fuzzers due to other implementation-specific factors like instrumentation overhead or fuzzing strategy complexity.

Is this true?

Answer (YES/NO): NO